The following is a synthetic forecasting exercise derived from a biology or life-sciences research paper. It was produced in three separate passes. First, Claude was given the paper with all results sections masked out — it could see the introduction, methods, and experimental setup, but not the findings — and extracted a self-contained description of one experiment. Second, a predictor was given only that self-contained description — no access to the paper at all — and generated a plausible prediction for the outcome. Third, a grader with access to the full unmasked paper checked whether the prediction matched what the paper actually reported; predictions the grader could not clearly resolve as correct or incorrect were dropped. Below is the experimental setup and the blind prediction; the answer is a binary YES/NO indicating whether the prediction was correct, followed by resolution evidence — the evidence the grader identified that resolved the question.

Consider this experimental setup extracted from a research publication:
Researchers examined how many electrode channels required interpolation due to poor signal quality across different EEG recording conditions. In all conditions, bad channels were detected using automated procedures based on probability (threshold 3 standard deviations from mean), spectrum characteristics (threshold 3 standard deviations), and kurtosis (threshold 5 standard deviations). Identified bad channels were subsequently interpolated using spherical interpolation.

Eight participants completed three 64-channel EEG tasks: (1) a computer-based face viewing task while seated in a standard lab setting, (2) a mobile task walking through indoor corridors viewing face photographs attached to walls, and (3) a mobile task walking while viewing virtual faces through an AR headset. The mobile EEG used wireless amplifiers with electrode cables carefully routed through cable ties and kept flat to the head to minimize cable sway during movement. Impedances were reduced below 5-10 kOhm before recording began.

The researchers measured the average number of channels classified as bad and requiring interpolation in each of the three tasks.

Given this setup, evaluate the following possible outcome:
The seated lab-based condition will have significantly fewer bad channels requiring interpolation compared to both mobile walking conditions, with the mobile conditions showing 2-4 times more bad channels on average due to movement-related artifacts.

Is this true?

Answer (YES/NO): NO